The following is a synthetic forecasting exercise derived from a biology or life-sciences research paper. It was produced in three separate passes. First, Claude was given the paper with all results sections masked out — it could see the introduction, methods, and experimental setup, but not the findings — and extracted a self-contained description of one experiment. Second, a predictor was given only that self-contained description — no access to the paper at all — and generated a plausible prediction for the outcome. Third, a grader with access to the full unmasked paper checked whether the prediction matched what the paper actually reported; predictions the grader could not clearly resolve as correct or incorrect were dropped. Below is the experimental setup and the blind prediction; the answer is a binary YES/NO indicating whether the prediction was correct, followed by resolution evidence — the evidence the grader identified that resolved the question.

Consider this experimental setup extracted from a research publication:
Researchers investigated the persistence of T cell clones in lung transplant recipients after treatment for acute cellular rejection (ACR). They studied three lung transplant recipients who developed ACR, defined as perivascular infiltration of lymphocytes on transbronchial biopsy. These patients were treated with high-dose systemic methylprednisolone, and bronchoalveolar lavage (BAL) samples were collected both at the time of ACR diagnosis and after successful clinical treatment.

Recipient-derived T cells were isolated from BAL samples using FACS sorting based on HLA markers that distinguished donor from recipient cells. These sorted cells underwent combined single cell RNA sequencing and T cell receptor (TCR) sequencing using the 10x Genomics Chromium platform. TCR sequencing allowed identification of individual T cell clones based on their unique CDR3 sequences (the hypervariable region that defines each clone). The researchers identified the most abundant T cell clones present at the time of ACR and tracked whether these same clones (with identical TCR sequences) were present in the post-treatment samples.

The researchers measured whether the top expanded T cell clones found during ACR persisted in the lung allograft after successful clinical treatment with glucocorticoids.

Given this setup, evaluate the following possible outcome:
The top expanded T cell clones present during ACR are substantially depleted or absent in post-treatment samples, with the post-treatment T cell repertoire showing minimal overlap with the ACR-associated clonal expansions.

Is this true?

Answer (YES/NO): NO